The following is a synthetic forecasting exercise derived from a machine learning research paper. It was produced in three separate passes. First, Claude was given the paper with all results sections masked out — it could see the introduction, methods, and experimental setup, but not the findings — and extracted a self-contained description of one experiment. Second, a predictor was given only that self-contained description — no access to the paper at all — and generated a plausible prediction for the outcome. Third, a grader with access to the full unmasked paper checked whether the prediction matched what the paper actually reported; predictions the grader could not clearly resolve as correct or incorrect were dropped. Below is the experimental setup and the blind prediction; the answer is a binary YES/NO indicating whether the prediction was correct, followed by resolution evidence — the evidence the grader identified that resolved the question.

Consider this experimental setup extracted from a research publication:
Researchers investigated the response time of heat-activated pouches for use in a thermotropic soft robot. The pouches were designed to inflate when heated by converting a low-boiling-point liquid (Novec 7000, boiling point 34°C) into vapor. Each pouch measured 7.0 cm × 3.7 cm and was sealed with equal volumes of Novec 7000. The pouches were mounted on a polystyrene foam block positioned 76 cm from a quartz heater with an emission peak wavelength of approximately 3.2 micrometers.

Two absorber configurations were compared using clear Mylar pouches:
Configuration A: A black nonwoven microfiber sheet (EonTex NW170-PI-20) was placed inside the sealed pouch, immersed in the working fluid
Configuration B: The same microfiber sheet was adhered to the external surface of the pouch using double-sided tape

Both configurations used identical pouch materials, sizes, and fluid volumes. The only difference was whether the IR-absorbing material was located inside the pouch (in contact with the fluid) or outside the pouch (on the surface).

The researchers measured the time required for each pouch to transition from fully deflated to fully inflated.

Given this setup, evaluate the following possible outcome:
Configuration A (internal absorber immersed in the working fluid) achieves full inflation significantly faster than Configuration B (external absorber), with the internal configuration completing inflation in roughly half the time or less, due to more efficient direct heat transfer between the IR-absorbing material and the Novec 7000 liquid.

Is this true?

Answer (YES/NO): YES